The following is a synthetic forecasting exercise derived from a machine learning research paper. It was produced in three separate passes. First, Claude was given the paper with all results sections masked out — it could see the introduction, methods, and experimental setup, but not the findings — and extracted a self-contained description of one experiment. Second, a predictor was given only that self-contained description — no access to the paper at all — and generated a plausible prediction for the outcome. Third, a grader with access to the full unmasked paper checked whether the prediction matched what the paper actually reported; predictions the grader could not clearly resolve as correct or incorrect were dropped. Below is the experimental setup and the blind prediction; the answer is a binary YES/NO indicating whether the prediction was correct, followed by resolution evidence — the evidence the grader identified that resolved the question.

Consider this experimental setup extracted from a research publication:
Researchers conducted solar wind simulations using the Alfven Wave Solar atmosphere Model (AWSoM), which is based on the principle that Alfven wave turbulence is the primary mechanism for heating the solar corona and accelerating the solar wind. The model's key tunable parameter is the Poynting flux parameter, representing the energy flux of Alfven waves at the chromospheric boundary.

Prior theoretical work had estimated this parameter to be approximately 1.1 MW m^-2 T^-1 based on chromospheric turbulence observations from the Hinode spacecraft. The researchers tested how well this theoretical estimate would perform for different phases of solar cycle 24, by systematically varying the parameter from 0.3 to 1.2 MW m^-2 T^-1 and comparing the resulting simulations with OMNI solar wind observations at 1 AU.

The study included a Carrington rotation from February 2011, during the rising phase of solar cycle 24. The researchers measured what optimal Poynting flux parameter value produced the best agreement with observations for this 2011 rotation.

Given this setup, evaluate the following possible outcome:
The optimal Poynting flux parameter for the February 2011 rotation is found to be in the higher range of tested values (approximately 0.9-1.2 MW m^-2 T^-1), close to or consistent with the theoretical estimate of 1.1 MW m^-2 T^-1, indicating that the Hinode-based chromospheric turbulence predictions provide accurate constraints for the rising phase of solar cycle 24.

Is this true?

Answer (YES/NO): NO